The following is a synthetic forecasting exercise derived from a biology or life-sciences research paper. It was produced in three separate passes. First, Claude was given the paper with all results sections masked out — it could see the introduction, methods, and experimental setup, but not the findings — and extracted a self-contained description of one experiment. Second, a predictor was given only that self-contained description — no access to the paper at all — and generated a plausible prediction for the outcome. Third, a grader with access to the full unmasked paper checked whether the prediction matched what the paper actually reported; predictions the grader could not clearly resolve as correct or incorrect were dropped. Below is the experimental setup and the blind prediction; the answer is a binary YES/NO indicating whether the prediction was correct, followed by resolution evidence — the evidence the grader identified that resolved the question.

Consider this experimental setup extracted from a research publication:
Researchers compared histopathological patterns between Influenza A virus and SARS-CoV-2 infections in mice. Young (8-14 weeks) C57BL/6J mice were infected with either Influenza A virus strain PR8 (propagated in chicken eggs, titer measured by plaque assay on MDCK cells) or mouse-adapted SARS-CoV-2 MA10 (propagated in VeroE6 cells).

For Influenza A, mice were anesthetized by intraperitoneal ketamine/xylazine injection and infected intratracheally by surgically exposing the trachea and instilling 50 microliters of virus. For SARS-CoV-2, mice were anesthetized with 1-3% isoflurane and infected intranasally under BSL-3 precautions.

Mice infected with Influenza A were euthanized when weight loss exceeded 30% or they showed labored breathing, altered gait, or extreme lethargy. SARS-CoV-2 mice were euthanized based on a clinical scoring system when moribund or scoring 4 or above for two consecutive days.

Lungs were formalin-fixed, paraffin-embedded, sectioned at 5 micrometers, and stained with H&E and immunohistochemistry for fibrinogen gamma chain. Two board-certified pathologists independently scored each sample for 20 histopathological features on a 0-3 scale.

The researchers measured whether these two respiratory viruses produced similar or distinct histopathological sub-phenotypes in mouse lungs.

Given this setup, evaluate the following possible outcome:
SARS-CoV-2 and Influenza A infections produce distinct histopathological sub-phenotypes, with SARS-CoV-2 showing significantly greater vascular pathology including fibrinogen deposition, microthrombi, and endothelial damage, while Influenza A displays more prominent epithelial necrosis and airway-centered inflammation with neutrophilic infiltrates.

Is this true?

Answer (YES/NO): NO